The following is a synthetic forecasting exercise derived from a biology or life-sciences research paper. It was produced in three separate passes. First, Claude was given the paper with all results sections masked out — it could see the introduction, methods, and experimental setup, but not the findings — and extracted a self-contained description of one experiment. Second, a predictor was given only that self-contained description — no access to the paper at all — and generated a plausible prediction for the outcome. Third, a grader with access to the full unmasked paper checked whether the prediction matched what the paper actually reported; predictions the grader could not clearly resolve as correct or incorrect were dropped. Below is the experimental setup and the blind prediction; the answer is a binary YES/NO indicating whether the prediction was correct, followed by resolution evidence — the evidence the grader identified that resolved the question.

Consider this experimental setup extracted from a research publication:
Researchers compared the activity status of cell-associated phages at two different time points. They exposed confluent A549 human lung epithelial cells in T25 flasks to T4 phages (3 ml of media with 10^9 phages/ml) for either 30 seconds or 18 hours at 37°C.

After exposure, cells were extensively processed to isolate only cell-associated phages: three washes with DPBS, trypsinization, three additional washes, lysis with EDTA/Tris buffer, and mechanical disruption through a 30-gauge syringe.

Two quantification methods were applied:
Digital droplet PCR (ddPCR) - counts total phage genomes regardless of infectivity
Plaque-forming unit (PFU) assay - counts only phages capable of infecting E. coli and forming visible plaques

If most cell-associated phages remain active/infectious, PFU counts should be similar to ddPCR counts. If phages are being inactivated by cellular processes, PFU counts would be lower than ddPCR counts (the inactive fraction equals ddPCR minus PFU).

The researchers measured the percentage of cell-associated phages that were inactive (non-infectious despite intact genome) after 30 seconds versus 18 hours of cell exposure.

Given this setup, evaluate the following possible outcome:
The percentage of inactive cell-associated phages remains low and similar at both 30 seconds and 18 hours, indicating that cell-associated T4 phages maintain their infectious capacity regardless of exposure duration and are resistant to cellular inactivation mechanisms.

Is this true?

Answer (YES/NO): NO